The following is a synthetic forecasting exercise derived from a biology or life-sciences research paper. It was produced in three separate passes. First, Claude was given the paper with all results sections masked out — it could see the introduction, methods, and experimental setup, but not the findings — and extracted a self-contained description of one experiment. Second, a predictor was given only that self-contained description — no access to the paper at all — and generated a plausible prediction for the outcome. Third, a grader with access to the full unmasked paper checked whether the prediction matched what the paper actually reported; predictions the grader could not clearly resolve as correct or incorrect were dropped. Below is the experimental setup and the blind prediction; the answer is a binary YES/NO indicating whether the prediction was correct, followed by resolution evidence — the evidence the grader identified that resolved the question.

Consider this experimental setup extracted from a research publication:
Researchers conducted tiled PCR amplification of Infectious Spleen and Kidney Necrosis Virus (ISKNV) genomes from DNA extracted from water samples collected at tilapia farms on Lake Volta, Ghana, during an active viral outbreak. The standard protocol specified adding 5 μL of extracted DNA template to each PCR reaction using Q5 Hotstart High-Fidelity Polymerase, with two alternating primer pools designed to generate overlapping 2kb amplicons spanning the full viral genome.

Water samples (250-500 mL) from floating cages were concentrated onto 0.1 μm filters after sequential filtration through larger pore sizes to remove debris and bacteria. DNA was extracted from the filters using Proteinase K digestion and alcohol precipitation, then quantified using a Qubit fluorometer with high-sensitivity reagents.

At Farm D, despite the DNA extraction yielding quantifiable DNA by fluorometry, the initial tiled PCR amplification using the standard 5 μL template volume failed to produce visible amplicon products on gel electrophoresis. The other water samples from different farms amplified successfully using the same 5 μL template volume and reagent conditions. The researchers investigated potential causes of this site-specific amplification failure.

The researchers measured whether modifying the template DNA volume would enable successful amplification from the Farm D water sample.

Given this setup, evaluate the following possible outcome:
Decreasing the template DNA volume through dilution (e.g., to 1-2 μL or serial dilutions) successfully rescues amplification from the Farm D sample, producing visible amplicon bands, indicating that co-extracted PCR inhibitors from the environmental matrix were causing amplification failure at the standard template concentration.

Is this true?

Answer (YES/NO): YES